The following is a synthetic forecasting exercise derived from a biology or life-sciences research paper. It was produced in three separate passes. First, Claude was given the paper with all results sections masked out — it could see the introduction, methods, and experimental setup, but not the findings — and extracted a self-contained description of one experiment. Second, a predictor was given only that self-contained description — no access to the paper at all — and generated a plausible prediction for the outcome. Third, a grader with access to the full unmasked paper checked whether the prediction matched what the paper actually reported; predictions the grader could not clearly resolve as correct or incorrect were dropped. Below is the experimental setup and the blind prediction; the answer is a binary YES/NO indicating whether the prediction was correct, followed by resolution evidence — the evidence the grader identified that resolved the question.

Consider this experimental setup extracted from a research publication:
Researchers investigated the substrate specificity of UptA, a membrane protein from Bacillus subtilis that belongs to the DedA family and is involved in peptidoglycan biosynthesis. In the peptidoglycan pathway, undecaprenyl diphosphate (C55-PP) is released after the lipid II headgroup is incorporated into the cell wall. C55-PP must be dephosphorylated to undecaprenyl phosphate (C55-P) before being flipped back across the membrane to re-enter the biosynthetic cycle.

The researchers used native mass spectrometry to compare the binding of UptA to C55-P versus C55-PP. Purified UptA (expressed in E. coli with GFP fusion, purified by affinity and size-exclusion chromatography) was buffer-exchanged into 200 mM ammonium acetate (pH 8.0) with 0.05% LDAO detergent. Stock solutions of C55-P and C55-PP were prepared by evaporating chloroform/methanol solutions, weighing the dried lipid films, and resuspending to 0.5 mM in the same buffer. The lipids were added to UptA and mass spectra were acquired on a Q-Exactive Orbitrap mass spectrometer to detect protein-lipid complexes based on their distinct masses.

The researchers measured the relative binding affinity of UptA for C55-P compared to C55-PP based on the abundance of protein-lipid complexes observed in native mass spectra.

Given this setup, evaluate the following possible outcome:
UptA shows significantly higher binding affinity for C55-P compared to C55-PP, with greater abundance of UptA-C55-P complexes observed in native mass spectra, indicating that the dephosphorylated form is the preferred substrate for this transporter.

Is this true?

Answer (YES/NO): YES